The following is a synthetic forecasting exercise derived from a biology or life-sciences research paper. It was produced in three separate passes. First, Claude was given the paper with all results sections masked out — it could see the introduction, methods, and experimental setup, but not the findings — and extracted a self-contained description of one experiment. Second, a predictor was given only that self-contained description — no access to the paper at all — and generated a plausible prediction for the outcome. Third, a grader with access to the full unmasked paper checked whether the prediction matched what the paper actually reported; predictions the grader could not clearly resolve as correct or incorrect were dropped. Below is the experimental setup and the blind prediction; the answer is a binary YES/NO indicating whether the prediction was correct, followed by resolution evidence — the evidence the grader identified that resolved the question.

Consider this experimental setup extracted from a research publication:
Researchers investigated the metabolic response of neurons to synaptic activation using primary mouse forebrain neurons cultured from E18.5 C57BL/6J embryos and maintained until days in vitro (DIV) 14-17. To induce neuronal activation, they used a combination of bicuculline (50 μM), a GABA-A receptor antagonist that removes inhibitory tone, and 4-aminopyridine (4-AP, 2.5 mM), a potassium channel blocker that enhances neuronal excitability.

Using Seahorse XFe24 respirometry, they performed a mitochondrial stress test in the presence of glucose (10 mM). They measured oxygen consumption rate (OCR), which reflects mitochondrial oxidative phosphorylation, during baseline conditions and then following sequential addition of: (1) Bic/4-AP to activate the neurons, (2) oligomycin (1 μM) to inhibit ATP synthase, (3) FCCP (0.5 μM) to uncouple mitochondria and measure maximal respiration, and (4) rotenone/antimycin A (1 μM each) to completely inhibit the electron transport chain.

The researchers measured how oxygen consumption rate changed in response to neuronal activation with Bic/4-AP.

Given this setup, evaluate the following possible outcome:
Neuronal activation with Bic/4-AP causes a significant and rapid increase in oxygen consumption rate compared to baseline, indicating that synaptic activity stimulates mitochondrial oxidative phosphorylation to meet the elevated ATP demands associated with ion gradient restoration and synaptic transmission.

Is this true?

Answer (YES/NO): YES